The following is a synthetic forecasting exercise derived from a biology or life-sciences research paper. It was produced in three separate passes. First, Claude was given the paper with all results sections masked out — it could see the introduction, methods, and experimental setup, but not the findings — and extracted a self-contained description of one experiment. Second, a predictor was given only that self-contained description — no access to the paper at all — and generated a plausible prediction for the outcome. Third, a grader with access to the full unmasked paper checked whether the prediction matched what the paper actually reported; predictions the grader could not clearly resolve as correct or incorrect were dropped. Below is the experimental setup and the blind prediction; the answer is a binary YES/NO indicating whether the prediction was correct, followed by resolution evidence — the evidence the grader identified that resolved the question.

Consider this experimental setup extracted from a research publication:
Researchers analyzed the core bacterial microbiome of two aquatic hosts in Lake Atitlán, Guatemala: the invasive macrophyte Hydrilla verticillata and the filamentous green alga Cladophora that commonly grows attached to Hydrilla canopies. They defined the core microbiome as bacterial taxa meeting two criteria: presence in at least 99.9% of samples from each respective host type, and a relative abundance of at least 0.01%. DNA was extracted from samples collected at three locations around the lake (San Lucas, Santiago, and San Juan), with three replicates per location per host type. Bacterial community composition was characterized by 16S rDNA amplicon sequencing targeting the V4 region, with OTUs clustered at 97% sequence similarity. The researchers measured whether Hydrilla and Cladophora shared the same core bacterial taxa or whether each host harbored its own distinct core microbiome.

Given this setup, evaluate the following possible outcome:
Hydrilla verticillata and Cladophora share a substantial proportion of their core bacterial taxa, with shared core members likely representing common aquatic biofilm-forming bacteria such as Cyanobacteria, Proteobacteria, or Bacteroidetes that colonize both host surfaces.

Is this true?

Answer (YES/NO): YES